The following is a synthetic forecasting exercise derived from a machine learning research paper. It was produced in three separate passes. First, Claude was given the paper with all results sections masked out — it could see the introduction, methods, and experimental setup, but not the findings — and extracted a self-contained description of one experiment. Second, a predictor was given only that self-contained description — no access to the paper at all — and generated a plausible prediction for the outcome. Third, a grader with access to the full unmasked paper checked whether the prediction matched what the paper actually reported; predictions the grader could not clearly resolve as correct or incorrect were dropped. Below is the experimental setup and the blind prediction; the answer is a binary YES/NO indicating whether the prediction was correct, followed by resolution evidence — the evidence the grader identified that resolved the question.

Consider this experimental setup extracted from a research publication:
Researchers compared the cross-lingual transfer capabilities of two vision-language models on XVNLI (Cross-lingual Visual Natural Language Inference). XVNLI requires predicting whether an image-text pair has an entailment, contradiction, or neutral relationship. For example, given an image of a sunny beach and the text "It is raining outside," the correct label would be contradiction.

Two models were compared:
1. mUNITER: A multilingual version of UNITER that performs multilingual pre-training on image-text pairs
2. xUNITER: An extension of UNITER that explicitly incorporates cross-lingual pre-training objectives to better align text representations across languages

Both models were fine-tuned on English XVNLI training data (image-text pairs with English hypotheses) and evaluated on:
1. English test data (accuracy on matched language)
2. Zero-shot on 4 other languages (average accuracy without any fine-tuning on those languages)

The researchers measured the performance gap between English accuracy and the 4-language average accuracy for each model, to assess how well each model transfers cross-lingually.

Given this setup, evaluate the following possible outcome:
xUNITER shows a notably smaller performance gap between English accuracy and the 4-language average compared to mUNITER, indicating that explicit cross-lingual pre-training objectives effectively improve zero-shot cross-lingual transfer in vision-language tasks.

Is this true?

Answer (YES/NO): YES